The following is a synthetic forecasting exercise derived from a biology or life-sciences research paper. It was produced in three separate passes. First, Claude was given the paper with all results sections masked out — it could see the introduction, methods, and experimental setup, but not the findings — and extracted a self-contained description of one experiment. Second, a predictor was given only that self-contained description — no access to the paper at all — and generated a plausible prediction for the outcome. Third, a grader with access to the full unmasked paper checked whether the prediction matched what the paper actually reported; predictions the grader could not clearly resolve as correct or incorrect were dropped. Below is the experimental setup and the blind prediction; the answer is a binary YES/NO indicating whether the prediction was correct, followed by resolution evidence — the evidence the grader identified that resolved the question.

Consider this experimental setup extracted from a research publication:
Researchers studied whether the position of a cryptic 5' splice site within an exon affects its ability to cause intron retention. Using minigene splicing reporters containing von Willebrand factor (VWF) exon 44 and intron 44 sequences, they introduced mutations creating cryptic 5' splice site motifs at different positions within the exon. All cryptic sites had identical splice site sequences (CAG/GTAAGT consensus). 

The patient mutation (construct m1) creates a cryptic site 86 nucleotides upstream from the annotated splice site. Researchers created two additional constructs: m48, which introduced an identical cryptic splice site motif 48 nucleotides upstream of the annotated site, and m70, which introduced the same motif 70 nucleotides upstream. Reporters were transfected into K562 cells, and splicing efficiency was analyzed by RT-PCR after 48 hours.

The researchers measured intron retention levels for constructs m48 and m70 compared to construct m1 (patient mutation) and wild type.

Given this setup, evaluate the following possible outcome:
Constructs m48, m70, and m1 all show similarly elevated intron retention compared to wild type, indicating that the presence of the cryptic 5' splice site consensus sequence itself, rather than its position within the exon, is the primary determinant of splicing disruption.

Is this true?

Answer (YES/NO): NO